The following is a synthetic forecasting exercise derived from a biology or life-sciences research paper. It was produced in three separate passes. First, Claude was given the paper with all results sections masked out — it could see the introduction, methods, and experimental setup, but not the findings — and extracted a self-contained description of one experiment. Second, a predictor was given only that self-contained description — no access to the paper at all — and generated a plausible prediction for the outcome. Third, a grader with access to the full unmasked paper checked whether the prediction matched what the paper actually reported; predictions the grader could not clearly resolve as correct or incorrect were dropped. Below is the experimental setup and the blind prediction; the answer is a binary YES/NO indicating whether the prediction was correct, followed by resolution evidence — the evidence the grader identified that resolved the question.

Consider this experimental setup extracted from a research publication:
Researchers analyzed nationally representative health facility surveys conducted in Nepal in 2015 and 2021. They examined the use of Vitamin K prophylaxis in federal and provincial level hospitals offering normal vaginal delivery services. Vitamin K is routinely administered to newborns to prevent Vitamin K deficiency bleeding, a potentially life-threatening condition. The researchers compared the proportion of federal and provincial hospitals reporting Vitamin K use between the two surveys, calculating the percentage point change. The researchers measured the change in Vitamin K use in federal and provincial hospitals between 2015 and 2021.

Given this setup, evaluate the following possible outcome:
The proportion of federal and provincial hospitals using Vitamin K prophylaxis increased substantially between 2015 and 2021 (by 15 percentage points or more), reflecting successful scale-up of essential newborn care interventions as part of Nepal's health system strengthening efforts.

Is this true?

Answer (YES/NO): YES